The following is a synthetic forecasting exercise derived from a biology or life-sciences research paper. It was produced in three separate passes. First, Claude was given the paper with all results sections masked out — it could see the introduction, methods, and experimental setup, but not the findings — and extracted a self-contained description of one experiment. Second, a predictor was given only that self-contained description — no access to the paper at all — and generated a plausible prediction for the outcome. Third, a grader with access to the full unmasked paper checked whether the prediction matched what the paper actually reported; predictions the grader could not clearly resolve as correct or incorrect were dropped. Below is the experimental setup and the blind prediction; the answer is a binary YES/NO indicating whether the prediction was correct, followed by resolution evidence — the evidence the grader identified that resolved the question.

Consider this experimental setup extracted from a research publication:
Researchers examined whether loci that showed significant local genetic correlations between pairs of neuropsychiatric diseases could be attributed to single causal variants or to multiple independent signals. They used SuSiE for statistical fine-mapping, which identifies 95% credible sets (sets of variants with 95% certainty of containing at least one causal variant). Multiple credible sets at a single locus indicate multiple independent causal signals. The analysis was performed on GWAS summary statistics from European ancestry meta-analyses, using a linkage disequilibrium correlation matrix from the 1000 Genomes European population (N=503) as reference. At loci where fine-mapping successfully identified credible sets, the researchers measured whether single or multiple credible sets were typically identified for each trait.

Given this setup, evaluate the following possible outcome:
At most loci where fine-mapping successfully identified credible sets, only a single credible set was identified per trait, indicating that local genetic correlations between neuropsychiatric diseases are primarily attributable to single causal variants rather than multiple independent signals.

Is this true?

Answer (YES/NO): YES